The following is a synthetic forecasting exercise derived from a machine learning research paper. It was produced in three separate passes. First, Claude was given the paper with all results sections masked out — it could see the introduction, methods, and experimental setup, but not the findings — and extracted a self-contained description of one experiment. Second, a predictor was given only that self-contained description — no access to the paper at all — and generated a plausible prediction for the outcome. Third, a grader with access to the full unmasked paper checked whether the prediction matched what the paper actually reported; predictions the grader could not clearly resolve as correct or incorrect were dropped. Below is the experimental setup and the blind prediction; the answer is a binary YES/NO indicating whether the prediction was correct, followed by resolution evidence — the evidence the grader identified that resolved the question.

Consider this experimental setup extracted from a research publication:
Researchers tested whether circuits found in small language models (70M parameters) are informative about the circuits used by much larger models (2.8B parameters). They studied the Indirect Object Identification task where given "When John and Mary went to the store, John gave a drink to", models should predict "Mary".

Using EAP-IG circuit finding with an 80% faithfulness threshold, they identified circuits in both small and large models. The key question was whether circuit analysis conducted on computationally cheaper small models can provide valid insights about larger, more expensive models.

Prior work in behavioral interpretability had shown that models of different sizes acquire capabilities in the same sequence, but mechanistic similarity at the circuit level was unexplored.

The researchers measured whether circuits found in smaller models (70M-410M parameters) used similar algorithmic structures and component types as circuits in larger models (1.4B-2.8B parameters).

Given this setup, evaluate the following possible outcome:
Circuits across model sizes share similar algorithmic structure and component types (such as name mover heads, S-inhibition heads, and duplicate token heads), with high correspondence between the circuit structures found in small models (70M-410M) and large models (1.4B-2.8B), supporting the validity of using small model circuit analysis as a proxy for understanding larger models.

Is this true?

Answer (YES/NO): YES